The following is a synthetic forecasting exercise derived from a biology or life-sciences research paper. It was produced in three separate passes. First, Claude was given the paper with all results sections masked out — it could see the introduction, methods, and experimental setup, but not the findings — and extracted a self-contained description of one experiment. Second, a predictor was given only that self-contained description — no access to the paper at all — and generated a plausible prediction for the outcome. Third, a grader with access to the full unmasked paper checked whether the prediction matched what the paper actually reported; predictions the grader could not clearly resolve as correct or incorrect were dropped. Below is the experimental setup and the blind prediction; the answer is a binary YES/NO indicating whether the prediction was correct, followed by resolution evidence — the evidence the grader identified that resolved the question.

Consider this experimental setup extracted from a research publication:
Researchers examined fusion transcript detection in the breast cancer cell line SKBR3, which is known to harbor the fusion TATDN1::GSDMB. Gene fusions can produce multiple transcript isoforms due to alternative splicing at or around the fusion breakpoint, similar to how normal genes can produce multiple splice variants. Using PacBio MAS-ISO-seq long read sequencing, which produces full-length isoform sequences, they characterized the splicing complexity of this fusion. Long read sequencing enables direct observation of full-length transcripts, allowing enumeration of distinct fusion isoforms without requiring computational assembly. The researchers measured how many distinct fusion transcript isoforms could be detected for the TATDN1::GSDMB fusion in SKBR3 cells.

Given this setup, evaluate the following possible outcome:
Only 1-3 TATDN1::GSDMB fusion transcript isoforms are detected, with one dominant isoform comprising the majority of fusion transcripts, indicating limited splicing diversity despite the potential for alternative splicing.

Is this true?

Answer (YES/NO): NO